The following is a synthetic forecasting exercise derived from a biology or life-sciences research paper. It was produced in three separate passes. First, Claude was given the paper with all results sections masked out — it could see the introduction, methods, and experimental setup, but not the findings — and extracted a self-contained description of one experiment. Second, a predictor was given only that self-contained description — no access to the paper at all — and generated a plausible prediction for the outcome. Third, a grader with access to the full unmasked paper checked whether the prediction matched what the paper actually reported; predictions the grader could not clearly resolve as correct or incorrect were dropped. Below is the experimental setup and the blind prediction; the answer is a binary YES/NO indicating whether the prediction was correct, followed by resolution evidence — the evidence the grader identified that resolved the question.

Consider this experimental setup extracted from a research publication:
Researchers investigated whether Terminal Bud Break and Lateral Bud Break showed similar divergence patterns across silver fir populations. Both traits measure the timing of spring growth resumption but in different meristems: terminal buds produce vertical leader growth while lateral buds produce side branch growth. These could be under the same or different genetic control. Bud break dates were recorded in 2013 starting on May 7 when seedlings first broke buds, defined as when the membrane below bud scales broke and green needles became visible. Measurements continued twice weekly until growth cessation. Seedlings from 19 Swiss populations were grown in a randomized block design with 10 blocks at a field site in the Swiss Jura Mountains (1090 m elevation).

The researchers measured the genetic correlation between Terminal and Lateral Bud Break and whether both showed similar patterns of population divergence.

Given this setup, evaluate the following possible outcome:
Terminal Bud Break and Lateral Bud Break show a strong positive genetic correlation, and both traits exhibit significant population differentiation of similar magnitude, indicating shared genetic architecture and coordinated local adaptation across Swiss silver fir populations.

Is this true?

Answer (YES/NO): YES